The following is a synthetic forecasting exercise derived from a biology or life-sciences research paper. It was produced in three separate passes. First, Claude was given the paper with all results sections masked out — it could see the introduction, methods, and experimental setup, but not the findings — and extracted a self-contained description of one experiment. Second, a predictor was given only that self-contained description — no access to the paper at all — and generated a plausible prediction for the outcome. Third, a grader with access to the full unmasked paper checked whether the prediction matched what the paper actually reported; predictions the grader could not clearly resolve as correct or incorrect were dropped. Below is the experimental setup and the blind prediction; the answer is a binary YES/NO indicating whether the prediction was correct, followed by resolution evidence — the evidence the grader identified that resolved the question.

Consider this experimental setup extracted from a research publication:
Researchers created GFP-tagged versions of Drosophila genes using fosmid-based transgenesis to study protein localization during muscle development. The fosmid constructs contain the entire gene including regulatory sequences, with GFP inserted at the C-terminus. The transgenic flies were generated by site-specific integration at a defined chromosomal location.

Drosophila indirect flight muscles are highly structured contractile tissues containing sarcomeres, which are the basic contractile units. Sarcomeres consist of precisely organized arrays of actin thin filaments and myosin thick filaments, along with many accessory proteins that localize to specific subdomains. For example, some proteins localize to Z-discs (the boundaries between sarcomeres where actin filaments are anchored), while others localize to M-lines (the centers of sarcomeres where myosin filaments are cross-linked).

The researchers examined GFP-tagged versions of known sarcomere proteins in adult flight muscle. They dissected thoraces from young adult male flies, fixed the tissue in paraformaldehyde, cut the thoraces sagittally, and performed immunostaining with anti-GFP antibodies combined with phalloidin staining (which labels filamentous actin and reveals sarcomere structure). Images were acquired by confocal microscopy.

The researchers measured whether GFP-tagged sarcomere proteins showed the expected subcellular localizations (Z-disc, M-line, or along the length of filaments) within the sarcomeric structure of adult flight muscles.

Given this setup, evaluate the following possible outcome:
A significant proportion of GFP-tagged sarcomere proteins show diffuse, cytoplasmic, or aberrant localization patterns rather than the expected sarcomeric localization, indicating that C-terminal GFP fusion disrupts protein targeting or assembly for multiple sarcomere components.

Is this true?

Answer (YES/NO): NO